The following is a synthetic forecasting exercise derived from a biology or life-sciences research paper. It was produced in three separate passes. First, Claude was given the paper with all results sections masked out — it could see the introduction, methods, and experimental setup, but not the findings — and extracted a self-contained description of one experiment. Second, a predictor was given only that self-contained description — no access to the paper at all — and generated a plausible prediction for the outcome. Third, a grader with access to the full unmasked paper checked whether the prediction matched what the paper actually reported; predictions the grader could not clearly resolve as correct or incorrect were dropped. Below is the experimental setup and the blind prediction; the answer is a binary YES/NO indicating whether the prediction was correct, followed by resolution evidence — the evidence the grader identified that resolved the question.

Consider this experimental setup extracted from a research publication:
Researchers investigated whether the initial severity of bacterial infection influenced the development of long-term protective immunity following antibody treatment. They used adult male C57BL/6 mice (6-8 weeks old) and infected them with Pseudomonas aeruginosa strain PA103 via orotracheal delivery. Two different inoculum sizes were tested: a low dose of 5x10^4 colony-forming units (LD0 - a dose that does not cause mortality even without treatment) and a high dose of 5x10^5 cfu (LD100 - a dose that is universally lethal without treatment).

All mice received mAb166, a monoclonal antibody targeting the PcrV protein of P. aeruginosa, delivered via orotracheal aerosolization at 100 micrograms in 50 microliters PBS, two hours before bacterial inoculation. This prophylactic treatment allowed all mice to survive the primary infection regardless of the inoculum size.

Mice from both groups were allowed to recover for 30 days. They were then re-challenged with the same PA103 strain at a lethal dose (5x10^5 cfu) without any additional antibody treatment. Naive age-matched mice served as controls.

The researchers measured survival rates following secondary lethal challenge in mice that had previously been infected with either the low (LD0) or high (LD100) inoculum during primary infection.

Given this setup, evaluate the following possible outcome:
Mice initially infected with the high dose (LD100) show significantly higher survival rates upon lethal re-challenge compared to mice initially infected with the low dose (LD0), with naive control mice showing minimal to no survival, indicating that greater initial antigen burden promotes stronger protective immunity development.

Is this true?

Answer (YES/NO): YES